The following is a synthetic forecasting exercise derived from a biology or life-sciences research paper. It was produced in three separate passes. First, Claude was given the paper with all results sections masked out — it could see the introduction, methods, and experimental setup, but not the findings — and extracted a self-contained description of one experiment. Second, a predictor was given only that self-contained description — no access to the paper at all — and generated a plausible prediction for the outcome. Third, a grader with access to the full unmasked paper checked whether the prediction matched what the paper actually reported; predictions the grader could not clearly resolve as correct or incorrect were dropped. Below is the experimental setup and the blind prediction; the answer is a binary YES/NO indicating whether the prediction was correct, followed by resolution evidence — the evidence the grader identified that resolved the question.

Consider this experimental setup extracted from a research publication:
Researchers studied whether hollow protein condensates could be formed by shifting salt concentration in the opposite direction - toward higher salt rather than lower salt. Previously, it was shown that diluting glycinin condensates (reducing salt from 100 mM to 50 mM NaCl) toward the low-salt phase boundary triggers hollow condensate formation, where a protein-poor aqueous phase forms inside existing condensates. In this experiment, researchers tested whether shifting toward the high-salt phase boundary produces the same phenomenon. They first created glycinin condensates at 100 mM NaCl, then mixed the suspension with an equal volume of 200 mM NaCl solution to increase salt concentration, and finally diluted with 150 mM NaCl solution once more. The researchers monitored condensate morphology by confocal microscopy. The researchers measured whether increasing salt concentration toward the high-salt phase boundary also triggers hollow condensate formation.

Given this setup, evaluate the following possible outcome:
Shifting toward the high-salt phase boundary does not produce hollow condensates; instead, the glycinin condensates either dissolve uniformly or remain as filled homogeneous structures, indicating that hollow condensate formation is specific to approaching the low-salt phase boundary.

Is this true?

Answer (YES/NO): NO